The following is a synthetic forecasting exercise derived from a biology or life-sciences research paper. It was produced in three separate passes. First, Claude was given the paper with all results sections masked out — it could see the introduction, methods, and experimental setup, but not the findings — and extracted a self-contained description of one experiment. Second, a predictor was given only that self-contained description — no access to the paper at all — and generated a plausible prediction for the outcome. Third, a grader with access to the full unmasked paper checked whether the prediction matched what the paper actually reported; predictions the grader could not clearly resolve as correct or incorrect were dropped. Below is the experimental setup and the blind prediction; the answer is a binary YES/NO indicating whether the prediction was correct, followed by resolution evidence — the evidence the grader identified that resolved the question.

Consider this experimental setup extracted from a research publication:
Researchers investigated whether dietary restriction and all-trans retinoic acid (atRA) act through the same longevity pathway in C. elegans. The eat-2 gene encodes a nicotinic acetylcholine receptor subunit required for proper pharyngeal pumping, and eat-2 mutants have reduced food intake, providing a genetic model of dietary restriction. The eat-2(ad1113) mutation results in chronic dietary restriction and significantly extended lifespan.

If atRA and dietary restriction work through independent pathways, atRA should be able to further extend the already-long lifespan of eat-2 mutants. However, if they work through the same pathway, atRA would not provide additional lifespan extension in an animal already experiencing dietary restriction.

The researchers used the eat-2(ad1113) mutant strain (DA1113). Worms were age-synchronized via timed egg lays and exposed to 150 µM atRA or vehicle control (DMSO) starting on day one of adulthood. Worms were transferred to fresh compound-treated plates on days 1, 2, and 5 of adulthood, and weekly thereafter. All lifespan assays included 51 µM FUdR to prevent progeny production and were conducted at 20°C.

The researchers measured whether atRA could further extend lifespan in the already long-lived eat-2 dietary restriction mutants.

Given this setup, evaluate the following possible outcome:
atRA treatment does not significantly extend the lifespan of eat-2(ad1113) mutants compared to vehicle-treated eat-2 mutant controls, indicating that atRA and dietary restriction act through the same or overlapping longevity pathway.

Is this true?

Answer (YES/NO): NO